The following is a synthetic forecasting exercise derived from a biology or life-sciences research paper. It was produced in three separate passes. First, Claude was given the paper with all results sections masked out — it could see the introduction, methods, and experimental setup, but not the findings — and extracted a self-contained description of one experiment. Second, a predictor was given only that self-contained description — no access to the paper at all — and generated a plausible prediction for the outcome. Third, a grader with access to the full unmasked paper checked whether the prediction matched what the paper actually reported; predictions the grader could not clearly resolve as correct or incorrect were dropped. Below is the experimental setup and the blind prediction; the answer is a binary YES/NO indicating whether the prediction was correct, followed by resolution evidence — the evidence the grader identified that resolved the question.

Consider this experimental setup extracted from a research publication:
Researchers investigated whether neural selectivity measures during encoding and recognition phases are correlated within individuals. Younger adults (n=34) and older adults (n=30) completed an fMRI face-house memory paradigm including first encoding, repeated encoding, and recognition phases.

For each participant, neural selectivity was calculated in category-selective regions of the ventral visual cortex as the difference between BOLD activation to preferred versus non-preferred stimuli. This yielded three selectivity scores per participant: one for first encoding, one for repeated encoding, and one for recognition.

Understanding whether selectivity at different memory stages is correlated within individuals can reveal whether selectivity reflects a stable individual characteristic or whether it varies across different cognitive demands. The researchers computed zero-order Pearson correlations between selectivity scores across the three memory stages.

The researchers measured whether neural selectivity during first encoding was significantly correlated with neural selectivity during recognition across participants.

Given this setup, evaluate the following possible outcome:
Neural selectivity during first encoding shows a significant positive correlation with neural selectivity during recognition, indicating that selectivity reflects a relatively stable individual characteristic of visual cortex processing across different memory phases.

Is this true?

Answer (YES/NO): YES